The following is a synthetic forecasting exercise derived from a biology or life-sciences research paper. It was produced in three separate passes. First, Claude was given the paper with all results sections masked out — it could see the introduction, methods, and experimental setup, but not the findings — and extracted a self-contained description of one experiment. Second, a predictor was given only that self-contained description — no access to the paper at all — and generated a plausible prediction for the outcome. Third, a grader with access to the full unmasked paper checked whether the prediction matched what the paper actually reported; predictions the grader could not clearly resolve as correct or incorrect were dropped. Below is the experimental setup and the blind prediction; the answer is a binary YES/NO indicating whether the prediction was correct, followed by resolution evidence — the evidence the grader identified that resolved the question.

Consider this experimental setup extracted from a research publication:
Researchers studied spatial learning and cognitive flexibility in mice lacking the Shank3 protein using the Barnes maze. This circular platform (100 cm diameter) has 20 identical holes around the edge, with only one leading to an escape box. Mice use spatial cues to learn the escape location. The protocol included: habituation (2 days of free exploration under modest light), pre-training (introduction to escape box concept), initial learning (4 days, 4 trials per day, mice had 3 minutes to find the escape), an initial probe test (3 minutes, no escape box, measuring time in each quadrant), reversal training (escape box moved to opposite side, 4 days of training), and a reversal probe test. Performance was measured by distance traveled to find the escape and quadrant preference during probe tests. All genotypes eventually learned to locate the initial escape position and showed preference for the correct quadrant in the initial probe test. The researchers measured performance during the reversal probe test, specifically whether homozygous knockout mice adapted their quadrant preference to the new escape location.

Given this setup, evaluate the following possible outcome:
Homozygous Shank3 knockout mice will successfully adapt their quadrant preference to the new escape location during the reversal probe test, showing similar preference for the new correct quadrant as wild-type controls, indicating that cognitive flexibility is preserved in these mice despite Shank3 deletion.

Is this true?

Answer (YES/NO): NO